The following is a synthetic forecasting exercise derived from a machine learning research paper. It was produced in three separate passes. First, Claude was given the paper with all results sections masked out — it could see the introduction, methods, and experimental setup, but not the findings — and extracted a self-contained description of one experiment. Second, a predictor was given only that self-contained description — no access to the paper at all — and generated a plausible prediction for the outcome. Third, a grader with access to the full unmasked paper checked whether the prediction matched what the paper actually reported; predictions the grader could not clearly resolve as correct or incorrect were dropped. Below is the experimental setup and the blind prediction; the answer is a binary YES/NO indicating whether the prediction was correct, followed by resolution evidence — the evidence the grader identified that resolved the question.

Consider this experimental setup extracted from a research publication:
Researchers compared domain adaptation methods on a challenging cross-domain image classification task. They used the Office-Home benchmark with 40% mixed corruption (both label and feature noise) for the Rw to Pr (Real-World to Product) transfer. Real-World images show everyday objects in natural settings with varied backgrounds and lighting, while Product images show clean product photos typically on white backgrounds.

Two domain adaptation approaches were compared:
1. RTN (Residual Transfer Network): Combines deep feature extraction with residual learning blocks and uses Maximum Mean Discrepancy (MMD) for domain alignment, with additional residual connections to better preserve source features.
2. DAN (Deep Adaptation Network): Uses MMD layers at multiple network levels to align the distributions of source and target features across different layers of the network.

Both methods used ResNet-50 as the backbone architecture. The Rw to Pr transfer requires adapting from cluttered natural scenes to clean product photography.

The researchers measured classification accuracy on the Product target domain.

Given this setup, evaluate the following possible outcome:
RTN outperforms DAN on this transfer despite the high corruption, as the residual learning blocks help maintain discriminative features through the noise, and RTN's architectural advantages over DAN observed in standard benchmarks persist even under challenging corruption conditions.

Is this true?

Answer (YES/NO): YES